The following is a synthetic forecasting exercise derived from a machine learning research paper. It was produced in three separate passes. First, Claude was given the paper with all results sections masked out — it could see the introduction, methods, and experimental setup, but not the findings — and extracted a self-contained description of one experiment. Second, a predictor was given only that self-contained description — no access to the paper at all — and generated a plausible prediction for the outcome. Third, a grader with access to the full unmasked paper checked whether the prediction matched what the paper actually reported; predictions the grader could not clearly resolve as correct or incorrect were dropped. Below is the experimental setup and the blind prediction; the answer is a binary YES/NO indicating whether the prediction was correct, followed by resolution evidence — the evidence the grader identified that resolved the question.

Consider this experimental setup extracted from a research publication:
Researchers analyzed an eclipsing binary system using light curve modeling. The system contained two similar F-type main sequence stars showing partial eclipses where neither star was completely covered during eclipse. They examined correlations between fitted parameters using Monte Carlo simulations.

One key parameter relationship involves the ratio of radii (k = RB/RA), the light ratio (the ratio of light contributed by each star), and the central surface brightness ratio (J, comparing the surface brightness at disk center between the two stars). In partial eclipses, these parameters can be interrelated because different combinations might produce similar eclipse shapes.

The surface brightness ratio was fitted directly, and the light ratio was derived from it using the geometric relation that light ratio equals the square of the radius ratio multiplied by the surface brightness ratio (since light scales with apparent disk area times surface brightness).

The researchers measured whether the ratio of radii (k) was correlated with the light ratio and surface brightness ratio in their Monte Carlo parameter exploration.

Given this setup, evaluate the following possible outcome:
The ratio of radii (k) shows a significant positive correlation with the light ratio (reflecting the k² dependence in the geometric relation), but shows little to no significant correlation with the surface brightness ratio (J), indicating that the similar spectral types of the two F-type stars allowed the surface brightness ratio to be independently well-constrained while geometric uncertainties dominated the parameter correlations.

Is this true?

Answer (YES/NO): NO